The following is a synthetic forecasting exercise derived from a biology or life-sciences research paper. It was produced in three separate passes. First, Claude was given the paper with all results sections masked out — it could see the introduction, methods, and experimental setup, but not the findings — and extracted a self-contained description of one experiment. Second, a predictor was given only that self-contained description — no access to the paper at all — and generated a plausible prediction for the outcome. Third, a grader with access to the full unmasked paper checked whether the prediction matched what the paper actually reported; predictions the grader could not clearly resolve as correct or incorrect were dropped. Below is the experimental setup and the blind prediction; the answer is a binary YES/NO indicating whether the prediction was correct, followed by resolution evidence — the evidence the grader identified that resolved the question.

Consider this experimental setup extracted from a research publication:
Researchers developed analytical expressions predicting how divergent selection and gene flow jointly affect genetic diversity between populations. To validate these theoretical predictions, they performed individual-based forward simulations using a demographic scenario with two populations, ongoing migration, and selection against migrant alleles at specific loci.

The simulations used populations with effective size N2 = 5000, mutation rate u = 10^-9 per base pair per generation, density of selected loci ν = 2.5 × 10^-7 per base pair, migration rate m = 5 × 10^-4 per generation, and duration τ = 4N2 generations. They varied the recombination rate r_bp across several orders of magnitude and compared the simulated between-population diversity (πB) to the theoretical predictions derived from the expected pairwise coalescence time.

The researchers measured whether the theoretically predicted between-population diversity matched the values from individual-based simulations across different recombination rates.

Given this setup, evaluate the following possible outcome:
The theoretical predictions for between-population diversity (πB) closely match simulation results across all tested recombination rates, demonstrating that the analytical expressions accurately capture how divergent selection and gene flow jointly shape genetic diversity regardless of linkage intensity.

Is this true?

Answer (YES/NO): YES